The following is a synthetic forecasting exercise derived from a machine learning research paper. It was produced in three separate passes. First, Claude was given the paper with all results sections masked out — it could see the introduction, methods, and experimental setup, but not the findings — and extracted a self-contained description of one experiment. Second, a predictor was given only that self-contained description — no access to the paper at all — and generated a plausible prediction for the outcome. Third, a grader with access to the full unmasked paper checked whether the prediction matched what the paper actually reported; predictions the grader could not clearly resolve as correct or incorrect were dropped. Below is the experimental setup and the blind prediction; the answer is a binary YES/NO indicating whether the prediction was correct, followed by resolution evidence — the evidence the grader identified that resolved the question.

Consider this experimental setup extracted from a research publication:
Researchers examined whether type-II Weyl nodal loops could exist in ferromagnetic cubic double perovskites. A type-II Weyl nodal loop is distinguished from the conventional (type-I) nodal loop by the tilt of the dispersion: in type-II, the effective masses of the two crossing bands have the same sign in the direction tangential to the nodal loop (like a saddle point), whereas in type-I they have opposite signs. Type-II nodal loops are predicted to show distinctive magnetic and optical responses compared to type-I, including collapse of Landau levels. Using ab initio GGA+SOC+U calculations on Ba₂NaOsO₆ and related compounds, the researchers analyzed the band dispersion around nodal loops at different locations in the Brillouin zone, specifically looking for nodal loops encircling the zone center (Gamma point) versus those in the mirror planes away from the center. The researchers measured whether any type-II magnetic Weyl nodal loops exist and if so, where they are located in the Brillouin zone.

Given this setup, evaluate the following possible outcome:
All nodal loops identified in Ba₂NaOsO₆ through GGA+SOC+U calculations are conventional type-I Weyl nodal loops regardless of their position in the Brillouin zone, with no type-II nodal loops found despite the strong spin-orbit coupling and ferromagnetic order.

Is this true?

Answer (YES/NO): NO